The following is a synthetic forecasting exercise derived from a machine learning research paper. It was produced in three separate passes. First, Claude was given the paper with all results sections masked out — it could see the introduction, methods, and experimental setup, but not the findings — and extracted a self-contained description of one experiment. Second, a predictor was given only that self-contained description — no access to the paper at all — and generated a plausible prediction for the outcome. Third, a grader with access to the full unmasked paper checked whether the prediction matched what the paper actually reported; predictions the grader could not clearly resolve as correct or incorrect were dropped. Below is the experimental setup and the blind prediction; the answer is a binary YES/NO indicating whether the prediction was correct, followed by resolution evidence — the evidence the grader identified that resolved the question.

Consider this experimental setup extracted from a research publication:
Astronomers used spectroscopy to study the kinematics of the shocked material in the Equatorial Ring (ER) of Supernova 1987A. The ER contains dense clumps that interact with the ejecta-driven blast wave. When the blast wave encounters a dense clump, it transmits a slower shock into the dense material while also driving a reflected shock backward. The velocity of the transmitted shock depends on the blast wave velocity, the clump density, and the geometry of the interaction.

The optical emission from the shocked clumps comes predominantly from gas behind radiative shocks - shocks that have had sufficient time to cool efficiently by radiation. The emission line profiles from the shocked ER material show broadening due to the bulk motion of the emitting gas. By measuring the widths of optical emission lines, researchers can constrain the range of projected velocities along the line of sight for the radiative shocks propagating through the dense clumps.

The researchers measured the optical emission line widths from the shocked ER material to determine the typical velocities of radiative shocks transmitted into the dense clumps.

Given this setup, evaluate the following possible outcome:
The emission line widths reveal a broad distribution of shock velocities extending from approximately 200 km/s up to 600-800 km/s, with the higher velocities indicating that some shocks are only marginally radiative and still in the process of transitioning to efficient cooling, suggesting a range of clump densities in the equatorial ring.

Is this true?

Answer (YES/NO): NO